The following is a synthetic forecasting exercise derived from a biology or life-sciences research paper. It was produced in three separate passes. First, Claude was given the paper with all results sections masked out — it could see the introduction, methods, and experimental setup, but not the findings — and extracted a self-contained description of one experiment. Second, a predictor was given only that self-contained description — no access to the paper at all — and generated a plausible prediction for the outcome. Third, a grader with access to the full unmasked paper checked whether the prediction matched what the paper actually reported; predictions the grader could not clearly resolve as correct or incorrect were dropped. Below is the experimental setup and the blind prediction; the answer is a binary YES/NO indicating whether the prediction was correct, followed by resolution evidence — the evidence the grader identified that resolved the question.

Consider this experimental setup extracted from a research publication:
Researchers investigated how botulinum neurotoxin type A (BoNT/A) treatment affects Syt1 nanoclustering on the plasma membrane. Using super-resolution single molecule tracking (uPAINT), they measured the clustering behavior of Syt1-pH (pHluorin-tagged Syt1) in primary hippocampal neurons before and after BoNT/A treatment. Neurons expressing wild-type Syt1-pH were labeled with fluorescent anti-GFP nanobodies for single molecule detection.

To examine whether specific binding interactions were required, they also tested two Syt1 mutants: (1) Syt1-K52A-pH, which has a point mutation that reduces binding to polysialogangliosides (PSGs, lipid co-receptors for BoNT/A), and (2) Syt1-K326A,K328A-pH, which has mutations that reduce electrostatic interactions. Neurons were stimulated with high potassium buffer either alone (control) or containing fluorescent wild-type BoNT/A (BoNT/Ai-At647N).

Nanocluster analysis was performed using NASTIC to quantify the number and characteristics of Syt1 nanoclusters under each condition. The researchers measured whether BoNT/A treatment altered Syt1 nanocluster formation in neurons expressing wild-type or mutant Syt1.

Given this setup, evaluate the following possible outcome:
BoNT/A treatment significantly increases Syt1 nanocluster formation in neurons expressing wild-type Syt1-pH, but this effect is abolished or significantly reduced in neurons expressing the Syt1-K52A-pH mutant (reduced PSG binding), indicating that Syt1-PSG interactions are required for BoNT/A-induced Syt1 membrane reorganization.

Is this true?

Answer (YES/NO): YES